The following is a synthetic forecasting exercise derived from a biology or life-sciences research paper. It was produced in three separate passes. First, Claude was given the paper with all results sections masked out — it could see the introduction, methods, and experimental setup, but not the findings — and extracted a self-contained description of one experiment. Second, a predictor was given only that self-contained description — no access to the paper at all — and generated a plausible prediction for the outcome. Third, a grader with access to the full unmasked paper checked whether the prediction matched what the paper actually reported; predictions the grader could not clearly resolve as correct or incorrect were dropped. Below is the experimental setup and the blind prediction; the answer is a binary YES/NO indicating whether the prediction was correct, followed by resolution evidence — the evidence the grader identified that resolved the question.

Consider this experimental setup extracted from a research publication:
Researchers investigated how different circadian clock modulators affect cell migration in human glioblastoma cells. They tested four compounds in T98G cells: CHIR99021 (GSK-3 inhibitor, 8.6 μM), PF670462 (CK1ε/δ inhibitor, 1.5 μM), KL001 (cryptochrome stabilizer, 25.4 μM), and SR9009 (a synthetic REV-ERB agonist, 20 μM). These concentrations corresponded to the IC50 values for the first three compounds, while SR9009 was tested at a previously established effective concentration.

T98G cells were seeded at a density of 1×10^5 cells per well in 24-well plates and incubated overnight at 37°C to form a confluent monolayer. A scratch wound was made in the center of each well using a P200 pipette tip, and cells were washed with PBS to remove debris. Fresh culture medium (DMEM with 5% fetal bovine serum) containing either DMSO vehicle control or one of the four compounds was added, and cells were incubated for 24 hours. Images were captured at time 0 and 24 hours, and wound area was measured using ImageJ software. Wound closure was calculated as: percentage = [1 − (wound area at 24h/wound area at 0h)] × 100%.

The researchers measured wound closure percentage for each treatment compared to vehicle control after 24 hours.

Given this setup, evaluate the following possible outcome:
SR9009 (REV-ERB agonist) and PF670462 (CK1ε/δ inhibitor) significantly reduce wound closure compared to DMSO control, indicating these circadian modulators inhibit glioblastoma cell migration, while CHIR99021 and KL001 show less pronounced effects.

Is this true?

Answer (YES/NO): NO